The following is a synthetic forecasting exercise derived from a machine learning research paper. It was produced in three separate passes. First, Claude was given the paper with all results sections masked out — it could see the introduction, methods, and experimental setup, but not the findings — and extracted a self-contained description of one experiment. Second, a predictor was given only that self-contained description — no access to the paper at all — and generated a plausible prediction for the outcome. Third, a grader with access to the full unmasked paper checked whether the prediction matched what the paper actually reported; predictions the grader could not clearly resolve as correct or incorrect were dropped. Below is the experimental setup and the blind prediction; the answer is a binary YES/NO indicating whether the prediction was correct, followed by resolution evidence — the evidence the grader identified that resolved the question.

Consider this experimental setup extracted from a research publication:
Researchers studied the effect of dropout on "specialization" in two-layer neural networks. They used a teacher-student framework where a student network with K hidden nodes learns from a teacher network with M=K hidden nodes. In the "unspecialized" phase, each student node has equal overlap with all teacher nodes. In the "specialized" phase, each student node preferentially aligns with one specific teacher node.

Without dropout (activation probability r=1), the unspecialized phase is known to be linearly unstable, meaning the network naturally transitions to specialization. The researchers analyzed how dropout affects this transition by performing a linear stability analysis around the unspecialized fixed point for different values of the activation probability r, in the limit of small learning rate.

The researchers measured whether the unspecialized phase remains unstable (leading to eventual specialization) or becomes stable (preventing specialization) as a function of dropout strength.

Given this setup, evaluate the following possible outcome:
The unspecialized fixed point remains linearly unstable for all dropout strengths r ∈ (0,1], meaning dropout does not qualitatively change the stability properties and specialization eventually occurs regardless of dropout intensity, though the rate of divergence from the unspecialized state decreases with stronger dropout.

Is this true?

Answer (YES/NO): NO